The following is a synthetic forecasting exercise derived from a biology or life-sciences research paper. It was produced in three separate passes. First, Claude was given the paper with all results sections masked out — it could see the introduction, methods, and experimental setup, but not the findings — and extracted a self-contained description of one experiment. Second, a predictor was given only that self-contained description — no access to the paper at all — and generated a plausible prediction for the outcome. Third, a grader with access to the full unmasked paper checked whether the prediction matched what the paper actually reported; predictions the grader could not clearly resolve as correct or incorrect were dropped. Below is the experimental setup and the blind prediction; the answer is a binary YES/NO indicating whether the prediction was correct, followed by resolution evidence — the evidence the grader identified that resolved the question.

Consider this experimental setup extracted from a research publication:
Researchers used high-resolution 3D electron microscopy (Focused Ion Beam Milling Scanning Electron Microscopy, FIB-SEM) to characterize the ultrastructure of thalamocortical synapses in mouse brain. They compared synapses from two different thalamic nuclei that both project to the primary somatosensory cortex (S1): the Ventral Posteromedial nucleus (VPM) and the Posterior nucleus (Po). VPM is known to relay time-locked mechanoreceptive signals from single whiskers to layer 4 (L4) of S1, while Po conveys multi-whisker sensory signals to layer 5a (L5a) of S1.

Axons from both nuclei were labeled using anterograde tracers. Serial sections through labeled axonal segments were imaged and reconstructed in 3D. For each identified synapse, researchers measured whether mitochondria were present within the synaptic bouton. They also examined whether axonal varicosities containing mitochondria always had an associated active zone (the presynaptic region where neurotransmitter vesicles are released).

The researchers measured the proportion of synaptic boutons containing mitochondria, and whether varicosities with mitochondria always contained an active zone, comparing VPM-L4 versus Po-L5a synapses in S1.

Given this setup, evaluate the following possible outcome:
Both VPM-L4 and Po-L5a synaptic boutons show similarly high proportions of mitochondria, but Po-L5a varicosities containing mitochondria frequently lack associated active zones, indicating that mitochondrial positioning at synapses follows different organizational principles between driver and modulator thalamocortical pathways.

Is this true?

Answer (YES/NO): NO